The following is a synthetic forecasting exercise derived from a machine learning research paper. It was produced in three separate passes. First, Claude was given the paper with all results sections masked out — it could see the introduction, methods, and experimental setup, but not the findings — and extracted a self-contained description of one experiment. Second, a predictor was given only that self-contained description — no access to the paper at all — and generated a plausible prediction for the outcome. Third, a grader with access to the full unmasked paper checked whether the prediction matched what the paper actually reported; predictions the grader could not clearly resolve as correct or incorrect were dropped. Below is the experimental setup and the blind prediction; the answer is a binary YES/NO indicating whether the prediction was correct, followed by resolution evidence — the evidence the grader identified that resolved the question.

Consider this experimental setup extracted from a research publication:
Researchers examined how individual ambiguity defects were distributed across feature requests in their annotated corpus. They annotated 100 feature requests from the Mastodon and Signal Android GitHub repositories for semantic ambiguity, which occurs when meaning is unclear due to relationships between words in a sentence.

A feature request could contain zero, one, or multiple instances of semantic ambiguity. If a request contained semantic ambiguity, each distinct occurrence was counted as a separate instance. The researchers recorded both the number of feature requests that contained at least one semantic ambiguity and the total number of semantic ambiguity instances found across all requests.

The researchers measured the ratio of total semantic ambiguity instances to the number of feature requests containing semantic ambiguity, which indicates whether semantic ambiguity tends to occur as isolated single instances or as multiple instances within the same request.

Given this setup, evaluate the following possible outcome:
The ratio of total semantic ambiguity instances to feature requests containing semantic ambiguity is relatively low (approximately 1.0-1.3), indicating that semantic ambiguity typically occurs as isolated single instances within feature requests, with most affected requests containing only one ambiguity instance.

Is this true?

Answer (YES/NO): YES